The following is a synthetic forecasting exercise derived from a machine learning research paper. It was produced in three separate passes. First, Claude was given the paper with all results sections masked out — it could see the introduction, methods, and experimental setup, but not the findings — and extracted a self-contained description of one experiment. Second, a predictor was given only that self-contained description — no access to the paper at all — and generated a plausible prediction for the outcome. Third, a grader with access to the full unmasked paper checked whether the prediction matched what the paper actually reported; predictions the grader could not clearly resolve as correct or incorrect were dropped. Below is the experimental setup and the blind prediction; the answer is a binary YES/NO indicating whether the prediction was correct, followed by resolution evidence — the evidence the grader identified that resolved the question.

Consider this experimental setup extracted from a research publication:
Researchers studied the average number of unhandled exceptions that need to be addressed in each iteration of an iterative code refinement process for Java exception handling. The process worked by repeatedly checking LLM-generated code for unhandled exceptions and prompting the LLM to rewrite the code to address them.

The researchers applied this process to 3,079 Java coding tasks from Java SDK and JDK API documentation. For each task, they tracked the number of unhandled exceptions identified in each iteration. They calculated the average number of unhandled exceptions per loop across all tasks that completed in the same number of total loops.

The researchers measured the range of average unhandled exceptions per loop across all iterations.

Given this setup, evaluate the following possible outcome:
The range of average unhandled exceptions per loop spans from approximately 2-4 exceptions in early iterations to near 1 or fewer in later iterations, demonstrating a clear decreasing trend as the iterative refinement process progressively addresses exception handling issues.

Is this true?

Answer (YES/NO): NO